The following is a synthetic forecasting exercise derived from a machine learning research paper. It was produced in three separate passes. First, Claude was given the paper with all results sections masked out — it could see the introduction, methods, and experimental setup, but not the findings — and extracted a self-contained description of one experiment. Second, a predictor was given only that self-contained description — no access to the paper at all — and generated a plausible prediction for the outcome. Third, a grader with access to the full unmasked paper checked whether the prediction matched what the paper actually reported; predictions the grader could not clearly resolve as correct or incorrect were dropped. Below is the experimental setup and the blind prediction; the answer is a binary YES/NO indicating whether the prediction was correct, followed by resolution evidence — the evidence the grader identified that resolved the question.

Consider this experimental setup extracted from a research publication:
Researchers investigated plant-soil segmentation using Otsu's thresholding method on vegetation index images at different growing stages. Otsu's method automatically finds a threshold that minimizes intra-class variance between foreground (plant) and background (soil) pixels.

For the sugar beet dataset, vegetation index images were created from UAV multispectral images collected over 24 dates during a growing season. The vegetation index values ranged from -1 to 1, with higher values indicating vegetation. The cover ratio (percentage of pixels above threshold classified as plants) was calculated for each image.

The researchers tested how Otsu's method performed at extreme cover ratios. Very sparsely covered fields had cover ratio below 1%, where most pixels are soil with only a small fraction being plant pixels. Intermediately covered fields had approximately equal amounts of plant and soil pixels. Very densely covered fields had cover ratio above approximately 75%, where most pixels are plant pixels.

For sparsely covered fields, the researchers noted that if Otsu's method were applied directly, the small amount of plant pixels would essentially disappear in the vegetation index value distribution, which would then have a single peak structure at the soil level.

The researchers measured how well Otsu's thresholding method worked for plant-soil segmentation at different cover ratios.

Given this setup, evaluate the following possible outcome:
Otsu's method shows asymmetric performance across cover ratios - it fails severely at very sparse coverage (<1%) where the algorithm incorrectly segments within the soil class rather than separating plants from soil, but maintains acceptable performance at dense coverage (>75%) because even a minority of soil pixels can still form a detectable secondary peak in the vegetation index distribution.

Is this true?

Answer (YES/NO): NO